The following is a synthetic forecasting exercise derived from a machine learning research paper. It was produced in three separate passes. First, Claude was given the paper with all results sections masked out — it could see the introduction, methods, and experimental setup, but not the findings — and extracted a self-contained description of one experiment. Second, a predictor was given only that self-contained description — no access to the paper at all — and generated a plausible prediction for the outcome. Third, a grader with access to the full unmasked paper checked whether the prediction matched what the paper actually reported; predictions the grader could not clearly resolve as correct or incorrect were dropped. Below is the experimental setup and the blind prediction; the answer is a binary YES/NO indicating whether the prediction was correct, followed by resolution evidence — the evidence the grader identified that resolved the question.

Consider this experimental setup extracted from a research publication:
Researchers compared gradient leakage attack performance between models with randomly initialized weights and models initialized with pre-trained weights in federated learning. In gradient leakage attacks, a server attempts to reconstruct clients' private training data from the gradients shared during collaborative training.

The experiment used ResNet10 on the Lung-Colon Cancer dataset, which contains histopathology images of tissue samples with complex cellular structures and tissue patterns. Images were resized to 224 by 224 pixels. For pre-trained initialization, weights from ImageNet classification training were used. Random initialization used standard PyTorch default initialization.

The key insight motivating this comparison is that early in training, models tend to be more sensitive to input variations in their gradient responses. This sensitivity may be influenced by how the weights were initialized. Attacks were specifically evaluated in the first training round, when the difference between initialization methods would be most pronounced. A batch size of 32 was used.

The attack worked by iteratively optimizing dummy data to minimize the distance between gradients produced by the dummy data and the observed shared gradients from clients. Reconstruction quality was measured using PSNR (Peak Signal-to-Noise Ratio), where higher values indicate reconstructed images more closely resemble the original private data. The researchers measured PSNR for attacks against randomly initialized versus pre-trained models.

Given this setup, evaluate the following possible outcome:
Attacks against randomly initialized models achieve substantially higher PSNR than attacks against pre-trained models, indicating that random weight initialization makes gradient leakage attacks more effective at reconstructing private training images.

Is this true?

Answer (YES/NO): YES